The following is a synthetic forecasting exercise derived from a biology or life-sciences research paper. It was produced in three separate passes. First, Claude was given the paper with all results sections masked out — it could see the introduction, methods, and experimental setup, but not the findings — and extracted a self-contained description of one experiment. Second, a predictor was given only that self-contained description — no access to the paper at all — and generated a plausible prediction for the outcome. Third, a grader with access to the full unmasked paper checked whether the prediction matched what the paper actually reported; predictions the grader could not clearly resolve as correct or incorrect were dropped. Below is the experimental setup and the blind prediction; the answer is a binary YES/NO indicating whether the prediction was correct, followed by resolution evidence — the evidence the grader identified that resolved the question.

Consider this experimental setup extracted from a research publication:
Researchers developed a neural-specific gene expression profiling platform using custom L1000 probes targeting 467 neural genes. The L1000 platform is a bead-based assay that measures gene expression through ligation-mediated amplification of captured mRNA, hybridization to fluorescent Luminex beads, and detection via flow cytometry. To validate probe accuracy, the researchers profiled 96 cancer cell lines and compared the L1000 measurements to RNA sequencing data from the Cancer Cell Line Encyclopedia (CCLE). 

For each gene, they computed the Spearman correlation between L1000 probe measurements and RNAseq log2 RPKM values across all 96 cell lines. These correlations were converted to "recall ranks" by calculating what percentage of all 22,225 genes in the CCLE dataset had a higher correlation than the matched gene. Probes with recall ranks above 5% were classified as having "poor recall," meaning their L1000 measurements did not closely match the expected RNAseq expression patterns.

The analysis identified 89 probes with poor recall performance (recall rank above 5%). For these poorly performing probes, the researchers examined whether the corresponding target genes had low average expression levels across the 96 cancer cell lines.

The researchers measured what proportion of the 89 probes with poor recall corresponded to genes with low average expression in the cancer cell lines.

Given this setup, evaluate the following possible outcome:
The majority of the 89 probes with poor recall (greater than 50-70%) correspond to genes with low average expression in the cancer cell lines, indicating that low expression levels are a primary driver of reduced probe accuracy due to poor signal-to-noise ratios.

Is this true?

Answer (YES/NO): YES